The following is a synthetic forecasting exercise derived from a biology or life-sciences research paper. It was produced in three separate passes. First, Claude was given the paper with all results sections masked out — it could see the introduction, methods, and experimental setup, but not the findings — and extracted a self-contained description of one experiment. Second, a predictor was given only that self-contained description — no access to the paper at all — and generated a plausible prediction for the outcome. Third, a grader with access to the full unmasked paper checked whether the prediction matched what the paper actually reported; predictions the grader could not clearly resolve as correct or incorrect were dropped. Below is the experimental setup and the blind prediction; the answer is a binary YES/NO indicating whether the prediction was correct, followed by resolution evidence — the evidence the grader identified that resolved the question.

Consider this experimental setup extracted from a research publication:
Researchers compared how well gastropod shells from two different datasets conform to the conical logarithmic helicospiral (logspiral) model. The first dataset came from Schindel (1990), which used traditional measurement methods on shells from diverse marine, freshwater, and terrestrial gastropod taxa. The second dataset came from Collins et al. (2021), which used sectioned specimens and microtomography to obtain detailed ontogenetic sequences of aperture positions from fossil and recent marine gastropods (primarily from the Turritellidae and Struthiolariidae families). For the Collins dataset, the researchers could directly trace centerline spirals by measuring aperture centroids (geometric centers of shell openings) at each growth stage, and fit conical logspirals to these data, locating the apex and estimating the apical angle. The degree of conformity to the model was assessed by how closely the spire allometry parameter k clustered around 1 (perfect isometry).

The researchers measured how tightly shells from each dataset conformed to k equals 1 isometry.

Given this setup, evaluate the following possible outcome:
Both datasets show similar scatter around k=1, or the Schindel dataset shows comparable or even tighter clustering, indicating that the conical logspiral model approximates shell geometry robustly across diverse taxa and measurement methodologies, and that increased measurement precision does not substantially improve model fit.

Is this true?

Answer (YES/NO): NO